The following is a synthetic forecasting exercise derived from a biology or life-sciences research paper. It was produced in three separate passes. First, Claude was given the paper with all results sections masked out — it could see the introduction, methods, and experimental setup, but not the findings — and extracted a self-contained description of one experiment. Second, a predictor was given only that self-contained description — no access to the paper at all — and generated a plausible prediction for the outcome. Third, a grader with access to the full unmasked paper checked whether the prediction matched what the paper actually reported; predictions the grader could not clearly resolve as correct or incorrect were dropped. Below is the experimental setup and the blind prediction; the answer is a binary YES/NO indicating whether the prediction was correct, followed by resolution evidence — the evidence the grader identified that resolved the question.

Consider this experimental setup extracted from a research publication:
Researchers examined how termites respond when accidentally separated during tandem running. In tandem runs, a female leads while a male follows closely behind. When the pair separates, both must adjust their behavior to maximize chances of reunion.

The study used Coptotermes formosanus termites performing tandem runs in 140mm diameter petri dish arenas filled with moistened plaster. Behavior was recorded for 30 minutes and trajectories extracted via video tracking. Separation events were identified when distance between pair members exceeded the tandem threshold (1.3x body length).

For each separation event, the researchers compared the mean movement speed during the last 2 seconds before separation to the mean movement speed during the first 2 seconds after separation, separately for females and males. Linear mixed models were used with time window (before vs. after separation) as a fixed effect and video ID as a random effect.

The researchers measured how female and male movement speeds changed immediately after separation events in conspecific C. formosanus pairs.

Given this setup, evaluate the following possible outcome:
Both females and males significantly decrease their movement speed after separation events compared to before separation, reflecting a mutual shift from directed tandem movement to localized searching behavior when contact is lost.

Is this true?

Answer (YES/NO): YES